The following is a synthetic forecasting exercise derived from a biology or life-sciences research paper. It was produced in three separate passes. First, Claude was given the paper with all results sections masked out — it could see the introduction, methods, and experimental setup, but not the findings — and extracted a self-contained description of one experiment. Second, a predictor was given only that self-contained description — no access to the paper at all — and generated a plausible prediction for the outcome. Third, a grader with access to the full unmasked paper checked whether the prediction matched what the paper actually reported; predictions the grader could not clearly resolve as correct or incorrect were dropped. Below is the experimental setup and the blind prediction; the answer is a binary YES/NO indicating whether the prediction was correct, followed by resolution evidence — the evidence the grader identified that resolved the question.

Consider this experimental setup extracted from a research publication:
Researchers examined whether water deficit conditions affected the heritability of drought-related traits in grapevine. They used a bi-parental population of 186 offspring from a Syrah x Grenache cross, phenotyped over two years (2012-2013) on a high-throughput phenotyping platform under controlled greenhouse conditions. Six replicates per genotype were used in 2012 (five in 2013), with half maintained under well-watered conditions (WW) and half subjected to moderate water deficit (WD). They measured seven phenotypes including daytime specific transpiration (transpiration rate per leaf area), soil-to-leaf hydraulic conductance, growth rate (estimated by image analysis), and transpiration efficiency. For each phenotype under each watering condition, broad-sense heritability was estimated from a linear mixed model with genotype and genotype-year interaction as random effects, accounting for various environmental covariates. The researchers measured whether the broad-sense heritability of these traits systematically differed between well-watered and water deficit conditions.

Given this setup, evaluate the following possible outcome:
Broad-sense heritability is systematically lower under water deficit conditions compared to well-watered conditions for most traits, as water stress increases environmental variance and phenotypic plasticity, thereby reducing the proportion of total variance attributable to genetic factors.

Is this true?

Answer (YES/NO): NO